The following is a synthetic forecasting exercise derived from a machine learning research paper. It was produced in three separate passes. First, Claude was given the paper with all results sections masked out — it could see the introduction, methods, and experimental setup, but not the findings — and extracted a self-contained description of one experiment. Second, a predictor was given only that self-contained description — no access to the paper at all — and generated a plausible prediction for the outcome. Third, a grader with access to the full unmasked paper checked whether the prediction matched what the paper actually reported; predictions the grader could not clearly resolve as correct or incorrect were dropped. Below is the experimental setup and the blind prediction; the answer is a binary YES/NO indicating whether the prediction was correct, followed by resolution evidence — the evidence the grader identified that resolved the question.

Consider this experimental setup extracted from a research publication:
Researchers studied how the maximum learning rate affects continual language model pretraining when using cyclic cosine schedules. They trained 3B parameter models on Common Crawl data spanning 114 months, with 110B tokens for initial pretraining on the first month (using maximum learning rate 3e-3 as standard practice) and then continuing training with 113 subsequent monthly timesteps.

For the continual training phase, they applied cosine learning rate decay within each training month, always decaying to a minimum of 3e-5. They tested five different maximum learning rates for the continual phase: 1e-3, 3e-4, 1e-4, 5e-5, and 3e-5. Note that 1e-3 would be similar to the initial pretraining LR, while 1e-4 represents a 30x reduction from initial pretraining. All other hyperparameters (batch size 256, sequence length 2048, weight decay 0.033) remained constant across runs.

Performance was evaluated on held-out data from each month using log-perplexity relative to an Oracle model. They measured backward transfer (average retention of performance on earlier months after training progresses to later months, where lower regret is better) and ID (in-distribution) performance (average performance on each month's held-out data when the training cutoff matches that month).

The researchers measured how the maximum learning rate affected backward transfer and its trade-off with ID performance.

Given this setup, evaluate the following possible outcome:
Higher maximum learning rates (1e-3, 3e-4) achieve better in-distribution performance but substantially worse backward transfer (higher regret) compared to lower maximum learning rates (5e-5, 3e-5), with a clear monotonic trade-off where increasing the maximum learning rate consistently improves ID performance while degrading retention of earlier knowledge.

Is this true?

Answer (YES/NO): NO